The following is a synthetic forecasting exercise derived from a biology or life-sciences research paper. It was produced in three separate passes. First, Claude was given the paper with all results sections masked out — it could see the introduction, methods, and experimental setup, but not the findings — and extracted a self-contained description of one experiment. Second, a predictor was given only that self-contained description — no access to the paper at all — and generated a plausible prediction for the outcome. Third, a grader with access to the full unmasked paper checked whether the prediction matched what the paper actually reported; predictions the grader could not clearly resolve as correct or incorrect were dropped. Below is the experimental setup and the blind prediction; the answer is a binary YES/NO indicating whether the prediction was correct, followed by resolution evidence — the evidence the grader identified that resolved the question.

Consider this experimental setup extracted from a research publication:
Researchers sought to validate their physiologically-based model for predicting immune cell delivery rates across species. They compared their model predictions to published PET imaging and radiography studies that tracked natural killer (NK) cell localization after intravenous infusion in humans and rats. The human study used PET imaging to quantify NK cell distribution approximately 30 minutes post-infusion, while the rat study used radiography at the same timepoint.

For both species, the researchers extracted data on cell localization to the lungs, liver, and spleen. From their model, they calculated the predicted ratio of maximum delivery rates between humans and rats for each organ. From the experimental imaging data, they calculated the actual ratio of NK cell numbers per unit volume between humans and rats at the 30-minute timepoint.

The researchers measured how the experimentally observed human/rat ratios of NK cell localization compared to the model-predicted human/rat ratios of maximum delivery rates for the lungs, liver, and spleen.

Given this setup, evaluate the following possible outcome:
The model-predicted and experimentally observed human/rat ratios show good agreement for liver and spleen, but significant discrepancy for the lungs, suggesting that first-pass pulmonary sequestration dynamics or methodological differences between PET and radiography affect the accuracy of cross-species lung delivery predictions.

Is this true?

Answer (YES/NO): NO